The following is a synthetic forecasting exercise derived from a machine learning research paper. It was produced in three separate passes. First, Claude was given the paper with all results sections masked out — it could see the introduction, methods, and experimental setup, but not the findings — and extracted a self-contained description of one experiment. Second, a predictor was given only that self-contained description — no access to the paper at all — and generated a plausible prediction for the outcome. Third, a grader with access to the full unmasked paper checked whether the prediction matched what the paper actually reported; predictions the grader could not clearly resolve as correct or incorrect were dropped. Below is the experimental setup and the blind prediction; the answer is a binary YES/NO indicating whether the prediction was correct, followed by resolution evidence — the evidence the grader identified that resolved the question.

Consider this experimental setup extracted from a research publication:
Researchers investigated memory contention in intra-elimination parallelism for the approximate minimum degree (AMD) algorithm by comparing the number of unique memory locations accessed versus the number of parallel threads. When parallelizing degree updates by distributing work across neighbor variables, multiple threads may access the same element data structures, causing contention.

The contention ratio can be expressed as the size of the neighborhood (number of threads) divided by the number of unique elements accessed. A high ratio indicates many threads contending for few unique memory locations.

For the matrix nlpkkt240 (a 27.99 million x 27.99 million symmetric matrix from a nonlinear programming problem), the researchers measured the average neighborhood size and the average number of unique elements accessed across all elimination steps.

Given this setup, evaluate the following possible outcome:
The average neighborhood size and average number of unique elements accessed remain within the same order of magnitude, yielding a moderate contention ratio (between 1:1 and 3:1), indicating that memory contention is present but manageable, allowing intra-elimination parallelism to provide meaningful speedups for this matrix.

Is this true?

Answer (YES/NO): NO